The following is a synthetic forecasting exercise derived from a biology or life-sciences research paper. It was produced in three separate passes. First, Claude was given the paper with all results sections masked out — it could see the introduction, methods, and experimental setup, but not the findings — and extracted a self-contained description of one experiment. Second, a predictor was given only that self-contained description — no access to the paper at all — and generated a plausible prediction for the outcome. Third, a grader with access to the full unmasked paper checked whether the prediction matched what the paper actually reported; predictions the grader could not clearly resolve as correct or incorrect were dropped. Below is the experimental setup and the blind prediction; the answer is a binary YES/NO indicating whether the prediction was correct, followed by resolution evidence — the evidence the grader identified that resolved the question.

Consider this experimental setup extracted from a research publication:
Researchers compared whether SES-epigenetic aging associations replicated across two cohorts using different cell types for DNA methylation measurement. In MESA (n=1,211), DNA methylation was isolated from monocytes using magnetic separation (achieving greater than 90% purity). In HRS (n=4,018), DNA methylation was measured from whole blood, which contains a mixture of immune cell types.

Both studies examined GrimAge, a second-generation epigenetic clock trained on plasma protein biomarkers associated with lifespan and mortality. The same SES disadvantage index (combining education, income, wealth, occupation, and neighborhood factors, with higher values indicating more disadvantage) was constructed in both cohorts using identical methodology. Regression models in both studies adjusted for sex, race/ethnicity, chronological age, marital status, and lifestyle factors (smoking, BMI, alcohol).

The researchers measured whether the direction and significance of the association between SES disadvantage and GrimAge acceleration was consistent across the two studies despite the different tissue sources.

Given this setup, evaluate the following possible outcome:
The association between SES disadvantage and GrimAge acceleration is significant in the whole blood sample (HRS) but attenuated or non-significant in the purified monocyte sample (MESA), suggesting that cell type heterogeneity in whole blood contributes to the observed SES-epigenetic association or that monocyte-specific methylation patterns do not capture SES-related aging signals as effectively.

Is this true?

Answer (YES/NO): NO